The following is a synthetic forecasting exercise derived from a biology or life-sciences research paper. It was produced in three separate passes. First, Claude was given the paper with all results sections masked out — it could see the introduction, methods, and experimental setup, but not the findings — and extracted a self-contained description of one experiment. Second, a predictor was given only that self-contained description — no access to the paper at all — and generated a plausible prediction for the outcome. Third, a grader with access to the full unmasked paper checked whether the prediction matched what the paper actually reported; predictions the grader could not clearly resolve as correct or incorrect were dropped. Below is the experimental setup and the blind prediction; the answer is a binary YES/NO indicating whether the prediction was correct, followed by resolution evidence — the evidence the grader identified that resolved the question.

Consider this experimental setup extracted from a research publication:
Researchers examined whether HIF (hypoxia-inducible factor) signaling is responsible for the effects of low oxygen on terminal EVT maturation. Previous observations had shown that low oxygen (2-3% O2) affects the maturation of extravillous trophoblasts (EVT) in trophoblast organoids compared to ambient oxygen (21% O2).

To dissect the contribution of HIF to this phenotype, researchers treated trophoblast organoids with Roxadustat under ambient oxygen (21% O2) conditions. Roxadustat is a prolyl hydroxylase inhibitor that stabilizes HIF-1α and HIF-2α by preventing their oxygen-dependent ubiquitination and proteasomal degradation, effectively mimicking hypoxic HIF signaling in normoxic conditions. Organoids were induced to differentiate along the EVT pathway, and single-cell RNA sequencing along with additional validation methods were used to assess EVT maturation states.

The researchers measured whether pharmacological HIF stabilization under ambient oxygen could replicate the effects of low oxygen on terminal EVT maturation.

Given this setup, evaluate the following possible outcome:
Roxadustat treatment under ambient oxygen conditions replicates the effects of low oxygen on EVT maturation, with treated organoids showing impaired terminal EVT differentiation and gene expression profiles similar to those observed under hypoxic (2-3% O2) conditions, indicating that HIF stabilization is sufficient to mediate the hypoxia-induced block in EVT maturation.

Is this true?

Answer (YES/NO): NO